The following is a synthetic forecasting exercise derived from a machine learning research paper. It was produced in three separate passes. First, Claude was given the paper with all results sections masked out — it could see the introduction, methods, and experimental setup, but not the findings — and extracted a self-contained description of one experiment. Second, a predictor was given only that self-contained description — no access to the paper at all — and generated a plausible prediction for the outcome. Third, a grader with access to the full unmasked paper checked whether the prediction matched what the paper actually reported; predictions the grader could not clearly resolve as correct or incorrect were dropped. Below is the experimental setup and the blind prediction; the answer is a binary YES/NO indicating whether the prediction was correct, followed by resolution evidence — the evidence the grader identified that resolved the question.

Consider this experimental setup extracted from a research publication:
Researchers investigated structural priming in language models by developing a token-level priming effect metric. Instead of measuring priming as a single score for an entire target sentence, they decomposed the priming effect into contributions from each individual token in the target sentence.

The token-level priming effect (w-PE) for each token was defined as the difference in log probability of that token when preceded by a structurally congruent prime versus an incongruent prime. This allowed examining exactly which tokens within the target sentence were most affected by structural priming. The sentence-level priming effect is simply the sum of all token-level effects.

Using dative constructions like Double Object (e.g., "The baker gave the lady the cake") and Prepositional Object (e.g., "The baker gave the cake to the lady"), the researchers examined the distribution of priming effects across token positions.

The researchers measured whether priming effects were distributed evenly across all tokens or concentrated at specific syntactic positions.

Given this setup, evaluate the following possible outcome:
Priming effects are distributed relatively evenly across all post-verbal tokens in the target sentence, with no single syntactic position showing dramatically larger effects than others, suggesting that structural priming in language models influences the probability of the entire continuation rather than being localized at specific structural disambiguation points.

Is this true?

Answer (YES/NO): NO